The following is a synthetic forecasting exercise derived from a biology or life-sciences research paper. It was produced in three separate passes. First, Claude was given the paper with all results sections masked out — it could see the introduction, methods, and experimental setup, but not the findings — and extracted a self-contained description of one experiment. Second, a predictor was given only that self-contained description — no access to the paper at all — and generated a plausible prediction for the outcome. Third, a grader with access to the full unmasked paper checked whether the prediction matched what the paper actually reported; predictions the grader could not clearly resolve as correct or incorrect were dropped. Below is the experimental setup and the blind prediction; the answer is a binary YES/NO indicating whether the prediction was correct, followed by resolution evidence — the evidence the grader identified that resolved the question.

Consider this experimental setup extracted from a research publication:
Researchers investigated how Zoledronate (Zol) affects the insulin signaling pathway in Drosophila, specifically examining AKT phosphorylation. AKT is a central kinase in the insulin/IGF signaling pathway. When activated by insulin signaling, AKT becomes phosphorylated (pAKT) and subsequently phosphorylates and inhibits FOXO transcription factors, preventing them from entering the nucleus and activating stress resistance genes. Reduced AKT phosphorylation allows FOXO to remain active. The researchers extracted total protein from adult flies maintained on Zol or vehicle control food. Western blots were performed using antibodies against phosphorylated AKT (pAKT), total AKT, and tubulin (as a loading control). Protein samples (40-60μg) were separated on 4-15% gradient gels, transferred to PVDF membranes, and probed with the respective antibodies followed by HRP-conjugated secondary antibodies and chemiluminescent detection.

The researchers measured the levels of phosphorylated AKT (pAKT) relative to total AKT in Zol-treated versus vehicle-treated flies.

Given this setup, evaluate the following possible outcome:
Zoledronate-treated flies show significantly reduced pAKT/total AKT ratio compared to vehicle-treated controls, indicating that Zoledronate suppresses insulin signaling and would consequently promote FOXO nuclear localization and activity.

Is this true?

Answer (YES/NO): YES